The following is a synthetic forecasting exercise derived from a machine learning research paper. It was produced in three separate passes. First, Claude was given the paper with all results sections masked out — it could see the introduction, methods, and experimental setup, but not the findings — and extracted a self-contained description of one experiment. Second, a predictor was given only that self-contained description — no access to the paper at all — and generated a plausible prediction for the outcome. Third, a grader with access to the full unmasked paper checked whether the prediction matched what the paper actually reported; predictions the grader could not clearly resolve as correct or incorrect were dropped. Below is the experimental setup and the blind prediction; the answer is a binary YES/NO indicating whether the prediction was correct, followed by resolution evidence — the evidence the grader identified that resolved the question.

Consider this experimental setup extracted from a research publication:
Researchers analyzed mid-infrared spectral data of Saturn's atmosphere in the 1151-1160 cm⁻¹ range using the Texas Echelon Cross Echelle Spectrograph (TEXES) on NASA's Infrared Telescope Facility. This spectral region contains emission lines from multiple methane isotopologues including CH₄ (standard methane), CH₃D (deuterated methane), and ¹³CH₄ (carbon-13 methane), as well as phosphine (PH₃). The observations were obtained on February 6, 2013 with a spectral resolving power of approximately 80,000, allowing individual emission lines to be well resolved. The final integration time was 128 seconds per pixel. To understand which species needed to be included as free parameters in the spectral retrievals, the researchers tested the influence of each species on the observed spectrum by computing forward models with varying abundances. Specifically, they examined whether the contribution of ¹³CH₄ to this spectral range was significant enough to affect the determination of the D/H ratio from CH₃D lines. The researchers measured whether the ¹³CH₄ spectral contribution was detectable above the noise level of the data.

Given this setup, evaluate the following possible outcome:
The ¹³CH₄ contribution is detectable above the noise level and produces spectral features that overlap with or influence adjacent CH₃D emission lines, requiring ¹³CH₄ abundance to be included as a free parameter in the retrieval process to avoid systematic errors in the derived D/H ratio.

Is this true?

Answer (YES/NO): NO